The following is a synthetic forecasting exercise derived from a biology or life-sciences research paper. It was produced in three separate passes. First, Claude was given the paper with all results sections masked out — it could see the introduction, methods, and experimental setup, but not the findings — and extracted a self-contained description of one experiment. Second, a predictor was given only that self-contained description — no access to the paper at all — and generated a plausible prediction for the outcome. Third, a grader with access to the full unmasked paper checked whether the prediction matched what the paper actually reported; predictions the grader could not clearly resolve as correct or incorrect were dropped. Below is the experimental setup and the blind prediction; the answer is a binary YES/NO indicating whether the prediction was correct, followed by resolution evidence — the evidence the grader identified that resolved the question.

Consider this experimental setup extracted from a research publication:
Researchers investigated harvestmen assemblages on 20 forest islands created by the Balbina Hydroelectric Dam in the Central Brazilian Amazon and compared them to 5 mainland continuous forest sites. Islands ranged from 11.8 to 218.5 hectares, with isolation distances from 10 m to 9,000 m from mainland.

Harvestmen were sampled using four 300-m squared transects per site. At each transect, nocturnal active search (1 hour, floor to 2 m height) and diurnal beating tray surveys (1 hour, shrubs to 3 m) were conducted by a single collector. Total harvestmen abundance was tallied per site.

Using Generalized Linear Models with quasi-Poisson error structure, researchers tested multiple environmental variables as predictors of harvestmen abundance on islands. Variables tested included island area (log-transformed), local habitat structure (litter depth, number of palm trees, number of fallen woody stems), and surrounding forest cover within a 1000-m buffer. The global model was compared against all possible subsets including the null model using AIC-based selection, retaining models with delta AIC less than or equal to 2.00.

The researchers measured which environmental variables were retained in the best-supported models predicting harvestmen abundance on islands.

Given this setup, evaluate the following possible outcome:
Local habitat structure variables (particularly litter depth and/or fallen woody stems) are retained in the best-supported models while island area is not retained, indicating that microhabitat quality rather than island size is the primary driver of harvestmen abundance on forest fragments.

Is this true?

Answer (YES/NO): NO